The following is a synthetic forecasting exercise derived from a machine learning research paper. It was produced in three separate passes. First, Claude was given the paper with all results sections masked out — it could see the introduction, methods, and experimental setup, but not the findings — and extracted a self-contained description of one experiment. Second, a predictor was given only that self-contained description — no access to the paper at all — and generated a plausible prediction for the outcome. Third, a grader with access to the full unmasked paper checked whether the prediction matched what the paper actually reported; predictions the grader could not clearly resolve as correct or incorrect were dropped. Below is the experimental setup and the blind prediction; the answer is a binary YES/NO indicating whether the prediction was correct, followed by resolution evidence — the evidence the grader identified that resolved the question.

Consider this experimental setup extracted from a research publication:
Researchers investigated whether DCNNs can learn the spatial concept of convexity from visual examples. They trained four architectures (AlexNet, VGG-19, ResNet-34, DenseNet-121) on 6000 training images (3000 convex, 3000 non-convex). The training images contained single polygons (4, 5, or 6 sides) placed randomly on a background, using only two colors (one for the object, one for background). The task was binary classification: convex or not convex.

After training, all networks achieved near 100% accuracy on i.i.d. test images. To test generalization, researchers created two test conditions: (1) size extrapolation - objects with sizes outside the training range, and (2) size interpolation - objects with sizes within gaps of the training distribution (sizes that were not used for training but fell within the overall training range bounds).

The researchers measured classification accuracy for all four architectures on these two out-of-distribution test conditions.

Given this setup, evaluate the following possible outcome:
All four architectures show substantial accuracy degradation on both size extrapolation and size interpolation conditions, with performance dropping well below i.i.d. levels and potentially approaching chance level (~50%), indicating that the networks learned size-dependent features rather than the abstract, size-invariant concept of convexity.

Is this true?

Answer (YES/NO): NO